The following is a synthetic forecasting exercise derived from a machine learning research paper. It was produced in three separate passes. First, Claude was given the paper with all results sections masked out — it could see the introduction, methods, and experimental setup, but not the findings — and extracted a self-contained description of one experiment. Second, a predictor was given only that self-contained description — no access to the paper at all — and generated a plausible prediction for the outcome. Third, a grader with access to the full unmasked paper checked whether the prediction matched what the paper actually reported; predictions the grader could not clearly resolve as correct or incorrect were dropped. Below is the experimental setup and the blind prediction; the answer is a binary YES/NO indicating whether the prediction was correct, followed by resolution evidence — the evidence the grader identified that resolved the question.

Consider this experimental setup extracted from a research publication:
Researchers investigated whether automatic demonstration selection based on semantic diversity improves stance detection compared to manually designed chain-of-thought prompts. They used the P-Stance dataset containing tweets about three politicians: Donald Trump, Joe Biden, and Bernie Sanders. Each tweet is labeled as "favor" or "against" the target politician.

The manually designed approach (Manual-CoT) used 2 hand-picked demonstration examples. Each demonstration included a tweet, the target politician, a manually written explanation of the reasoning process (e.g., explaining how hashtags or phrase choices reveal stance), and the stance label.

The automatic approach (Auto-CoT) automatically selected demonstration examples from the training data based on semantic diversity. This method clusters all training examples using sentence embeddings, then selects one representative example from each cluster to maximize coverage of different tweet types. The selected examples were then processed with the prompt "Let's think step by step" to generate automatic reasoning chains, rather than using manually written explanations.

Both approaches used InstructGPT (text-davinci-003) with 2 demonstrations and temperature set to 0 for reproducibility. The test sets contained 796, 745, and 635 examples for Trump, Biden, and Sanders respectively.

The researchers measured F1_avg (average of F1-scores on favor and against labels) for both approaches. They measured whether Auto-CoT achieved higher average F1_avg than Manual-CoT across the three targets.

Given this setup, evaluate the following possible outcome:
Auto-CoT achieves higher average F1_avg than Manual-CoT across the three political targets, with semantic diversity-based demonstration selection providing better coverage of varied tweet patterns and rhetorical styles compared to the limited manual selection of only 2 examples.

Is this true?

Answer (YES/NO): NO